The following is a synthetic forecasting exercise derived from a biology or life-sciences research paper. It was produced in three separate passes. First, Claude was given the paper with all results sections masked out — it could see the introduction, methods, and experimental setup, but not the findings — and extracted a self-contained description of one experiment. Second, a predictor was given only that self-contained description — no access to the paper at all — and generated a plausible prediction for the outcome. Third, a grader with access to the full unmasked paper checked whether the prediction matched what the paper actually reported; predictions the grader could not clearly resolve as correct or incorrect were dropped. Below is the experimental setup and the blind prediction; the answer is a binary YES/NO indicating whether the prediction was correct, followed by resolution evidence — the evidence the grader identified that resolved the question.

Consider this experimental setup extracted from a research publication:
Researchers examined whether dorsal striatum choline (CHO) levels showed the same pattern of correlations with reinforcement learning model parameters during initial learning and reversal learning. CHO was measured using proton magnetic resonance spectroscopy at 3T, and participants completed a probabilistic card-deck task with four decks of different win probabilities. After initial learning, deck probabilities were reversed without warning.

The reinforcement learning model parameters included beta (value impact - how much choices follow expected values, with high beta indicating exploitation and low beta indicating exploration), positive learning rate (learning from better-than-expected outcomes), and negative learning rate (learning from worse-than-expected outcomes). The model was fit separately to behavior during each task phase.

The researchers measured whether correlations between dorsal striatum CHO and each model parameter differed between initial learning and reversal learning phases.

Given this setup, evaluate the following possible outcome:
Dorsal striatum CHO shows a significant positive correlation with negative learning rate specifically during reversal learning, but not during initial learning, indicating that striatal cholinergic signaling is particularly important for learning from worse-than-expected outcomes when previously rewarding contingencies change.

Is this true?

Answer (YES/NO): NO